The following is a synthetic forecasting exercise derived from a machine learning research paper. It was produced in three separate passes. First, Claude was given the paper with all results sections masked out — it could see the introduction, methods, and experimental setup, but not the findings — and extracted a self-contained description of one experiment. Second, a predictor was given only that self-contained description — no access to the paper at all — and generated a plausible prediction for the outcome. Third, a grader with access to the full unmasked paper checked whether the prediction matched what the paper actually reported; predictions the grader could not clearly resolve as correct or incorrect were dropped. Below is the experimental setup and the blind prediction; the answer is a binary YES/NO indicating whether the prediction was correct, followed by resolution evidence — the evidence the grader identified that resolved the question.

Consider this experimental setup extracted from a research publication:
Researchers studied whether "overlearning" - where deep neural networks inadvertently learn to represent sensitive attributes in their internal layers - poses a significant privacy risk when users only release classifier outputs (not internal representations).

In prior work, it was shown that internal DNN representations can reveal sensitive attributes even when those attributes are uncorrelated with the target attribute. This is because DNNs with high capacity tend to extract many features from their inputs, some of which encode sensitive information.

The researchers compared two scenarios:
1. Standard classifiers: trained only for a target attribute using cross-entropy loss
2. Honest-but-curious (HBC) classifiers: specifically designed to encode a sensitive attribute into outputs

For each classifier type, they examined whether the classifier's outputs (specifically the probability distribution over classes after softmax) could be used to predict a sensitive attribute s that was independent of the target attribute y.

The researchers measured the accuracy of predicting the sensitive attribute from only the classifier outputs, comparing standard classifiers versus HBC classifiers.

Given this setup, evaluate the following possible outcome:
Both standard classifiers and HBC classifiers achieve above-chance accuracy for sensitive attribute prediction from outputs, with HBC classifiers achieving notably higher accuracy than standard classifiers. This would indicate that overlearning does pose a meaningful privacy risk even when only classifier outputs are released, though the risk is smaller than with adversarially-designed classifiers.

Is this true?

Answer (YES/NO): NO